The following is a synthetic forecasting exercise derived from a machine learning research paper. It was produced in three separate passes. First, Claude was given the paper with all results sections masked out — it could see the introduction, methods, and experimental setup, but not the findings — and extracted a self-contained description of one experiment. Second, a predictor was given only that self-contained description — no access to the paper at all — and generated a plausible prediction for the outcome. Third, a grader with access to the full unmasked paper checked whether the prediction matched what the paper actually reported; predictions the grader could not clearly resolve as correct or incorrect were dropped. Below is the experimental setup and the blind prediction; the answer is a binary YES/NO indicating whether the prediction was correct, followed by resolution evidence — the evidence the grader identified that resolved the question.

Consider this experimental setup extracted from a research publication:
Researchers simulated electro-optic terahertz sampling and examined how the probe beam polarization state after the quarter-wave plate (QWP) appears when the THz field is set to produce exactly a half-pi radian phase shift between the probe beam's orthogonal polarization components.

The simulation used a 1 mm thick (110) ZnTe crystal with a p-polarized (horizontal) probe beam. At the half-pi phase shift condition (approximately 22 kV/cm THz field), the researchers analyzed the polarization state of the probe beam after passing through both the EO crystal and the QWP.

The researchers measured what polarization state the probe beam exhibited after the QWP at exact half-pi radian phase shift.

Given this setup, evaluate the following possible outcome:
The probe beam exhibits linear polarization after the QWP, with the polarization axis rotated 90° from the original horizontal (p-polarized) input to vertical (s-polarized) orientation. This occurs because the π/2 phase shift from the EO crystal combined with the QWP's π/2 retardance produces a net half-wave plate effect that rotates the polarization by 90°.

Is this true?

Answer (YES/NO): YES